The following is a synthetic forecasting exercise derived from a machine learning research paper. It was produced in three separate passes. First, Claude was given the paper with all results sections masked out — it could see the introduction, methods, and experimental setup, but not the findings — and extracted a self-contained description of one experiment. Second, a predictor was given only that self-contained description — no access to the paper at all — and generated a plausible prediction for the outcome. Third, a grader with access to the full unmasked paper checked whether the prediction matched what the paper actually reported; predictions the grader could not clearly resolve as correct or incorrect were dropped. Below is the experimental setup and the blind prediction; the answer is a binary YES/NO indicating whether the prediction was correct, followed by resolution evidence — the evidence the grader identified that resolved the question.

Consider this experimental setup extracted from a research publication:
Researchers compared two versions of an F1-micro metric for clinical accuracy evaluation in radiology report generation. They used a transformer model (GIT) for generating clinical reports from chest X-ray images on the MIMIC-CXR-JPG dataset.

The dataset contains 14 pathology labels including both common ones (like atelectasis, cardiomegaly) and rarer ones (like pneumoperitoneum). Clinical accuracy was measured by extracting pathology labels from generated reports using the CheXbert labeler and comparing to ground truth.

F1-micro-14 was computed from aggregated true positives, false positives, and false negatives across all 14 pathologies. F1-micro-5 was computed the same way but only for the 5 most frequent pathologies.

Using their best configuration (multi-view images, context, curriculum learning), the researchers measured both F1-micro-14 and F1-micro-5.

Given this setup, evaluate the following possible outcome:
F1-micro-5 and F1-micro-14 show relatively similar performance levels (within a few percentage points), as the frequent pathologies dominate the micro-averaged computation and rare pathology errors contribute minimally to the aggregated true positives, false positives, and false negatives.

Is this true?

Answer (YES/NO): YES